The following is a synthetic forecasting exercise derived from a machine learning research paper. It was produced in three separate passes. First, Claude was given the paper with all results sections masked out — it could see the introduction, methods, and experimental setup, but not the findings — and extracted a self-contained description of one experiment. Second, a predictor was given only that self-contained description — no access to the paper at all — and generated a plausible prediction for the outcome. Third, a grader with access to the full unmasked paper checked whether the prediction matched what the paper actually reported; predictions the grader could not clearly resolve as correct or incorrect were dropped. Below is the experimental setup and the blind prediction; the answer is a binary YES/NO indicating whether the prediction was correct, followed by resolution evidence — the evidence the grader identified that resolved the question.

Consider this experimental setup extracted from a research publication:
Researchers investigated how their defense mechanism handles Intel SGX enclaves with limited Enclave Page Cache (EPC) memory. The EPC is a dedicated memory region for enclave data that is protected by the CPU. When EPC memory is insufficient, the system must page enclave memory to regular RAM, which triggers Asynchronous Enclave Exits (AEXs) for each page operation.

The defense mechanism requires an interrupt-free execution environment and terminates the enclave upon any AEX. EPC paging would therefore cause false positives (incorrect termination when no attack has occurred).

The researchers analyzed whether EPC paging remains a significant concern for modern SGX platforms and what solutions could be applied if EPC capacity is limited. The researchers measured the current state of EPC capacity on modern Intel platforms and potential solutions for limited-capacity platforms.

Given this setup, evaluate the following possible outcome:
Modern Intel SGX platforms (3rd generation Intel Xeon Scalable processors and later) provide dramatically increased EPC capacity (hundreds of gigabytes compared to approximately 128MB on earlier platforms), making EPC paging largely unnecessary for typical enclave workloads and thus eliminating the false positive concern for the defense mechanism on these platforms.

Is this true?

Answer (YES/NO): NO